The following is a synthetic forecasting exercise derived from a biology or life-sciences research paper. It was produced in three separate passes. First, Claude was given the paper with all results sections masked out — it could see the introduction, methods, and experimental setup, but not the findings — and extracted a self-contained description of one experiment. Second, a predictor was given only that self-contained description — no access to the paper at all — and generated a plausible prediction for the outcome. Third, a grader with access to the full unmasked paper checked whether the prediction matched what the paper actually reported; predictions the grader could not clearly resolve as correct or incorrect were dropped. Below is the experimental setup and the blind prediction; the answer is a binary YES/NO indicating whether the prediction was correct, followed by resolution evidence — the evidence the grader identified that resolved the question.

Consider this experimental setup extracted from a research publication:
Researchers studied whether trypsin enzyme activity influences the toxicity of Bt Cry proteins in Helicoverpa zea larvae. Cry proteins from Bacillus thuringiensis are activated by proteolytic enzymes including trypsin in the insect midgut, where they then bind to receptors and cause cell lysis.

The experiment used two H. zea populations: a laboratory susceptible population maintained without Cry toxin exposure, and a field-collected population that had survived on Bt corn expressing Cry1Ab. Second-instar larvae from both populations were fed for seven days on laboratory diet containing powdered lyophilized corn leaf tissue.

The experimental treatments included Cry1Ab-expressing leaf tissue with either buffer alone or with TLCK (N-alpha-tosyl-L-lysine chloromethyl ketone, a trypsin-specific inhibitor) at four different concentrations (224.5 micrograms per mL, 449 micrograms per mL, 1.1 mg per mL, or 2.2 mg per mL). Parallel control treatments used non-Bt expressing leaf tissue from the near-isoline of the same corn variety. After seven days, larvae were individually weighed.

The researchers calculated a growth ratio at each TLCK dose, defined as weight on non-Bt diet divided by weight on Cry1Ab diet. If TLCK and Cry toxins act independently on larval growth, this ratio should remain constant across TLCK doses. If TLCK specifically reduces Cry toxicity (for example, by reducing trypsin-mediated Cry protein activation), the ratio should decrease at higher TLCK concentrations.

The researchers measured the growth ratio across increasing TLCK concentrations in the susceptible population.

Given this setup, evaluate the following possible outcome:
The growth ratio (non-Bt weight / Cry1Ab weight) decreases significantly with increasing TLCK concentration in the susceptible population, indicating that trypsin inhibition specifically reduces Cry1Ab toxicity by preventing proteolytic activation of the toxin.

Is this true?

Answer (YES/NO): NO